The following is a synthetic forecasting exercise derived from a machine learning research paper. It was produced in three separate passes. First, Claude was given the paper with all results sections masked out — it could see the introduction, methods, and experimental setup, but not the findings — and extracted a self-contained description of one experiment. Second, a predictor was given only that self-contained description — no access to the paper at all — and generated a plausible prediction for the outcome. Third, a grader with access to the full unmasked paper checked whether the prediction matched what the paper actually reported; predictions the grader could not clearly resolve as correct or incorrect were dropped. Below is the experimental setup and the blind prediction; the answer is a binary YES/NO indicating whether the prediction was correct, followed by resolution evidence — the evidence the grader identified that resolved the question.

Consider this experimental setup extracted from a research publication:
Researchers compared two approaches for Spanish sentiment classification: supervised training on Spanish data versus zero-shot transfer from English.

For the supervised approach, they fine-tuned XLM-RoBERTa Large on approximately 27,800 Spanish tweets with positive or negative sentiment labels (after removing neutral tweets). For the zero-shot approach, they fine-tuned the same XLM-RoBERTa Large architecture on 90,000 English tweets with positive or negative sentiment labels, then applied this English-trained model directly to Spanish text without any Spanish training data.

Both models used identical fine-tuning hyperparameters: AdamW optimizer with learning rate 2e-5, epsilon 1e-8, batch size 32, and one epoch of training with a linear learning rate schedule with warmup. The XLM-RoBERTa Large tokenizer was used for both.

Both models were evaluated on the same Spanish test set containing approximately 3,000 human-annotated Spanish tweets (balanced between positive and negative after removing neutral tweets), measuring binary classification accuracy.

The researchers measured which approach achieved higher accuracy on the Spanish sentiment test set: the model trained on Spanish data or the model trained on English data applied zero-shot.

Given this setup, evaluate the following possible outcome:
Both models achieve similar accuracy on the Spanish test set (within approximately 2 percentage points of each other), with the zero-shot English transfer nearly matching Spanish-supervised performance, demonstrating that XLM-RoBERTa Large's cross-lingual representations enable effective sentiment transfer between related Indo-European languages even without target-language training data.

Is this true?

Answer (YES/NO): NO